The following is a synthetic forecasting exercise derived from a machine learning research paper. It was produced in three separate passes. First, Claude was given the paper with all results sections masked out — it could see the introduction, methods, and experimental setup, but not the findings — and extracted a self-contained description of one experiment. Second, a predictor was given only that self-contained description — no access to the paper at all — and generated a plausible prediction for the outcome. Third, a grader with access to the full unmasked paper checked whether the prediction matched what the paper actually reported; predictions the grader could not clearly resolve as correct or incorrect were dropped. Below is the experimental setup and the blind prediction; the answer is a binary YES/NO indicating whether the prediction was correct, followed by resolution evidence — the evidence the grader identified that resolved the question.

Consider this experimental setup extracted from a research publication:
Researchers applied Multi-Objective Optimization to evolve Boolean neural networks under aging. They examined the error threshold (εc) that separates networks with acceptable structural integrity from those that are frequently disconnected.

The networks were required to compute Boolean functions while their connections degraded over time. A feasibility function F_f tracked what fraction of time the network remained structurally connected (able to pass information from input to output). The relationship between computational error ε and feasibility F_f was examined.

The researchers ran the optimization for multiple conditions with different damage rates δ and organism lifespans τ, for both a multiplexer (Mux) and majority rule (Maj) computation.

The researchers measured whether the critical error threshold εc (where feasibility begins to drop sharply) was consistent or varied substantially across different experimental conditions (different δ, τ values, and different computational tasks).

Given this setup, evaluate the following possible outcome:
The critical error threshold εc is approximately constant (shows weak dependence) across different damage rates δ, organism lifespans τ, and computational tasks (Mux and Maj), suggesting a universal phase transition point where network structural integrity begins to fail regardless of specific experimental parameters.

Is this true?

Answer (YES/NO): YES